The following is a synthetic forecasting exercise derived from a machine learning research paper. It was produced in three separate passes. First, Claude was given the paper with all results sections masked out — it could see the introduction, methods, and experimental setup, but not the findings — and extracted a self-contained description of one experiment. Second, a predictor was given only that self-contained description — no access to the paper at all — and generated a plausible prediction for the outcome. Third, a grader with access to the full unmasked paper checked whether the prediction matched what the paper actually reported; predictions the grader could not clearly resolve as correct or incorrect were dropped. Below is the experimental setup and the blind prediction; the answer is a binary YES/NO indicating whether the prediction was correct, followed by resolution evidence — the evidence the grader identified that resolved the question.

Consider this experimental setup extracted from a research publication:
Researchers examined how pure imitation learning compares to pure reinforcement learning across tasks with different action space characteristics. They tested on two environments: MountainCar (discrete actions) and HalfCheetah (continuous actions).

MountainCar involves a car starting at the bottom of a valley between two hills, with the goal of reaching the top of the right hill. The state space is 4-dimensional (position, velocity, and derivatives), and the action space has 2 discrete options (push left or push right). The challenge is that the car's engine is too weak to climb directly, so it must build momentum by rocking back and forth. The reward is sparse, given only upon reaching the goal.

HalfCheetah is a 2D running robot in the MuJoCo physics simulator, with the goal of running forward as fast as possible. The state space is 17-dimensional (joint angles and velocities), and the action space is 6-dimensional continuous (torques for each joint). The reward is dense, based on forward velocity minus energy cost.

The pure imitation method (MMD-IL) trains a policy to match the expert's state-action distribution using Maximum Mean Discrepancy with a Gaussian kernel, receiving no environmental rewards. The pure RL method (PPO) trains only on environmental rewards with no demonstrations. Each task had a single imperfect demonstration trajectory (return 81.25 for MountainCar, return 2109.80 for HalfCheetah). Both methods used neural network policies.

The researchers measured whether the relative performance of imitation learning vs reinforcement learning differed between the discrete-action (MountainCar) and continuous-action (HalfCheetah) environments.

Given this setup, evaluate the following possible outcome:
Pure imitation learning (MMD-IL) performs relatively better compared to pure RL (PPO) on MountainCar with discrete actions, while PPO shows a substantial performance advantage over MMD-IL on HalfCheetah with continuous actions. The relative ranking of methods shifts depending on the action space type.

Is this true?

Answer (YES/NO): YES